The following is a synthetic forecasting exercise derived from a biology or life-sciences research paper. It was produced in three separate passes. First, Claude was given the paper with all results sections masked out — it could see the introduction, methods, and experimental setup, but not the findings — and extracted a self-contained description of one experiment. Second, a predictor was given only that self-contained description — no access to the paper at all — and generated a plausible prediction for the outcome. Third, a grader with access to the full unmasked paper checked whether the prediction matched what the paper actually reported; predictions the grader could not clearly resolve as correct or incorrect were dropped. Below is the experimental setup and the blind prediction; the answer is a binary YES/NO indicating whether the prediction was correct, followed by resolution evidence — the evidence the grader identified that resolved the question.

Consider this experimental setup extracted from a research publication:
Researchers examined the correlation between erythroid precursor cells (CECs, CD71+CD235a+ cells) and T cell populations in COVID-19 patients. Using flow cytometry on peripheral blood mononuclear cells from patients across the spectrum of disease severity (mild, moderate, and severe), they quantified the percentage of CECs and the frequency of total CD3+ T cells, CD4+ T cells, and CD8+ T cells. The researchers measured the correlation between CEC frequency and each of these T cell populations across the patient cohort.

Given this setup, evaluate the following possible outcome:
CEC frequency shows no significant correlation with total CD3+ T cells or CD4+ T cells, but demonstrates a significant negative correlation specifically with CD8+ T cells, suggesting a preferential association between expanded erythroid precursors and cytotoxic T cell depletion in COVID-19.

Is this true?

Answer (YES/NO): NO